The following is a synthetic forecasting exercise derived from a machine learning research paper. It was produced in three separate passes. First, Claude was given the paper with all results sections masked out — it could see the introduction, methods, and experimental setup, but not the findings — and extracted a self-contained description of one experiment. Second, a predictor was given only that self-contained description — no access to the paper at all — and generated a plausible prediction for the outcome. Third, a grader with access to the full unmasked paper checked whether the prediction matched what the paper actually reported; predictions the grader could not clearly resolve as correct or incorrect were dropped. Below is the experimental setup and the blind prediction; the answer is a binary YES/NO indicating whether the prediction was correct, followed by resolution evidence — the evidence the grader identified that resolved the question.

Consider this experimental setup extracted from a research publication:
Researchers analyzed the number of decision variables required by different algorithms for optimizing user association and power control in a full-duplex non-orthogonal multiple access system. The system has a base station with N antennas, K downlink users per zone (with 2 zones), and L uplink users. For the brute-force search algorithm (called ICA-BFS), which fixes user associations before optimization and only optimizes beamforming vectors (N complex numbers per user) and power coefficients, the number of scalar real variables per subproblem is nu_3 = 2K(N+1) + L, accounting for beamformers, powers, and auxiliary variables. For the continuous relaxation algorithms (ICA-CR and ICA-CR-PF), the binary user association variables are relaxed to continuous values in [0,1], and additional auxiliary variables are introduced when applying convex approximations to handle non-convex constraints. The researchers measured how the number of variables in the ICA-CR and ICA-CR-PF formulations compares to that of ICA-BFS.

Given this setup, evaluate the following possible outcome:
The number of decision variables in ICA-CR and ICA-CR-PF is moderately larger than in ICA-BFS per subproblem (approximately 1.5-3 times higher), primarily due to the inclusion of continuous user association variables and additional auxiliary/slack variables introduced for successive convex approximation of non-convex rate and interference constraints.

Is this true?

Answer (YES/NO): YES